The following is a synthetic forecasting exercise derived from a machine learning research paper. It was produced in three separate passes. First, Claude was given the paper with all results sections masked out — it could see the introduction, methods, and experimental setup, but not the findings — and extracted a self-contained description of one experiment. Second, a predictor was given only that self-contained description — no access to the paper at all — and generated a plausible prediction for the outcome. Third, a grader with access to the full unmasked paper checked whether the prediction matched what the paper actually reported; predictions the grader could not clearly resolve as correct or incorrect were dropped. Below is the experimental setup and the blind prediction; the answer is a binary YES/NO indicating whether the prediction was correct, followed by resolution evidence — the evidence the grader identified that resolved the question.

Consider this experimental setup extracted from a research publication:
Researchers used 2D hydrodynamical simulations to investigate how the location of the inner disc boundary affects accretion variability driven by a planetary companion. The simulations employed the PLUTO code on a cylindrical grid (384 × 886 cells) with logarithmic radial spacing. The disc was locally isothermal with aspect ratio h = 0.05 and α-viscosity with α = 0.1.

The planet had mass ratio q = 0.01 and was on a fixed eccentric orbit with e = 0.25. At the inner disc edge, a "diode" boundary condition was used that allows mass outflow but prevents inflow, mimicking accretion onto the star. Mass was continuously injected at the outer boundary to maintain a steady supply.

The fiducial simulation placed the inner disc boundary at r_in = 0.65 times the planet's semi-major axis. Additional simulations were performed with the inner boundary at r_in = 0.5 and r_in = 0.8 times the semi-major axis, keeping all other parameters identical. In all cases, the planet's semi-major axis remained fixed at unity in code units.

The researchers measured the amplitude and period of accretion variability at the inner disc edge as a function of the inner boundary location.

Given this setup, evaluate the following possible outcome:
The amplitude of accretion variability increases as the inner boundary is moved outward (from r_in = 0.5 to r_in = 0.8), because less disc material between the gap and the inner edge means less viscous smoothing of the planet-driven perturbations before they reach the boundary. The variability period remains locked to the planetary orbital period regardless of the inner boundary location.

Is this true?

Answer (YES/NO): NO